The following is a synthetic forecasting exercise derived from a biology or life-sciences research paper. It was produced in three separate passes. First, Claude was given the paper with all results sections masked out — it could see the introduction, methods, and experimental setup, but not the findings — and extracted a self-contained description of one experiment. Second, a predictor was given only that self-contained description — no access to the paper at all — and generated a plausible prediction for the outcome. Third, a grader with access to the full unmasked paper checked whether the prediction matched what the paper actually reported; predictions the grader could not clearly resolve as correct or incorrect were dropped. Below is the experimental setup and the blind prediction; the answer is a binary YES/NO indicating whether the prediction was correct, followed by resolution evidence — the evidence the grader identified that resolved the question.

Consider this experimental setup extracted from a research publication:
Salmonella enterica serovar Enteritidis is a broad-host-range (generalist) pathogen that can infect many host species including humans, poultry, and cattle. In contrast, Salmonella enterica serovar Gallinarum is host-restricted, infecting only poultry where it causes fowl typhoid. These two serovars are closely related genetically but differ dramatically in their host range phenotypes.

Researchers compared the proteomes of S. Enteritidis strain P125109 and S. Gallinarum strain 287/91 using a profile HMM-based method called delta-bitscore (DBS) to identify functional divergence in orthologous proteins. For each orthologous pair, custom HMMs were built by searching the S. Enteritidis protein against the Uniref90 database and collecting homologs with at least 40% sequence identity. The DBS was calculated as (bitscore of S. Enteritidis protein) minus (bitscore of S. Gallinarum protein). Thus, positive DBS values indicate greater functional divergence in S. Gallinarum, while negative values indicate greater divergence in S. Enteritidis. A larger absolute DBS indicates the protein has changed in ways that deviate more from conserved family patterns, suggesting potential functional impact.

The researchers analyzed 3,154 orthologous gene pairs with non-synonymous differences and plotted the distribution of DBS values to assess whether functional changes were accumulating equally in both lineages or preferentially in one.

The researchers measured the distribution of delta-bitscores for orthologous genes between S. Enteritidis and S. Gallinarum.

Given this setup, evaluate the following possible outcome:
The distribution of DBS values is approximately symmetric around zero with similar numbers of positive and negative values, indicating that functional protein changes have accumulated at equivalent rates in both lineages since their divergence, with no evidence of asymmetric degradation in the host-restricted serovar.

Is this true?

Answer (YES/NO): NO